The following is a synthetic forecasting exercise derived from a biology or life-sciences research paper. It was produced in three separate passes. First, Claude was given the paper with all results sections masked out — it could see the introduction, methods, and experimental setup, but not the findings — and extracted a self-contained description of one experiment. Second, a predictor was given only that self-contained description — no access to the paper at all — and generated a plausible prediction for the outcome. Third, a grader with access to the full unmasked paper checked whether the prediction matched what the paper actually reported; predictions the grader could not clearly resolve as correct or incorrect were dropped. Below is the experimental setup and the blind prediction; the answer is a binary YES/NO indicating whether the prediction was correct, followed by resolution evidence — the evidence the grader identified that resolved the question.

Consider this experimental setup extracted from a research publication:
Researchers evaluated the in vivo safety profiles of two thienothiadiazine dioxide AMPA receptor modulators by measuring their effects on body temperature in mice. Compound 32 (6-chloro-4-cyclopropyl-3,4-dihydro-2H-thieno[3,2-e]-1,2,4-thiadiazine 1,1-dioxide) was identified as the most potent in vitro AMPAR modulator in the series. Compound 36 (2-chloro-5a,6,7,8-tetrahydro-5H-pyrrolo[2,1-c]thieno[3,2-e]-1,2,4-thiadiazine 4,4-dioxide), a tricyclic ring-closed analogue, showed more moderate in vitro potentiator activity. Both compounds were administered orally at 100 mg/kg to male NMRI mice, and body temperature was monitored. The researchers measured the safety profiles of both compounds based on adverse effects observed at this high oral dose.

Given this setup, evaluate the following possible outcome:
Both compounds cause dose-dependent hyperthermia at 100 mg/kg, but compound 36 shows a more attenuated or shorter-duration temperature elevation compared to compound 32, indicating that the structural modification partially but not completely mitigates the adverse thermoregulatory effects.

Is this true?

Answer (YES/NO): NO